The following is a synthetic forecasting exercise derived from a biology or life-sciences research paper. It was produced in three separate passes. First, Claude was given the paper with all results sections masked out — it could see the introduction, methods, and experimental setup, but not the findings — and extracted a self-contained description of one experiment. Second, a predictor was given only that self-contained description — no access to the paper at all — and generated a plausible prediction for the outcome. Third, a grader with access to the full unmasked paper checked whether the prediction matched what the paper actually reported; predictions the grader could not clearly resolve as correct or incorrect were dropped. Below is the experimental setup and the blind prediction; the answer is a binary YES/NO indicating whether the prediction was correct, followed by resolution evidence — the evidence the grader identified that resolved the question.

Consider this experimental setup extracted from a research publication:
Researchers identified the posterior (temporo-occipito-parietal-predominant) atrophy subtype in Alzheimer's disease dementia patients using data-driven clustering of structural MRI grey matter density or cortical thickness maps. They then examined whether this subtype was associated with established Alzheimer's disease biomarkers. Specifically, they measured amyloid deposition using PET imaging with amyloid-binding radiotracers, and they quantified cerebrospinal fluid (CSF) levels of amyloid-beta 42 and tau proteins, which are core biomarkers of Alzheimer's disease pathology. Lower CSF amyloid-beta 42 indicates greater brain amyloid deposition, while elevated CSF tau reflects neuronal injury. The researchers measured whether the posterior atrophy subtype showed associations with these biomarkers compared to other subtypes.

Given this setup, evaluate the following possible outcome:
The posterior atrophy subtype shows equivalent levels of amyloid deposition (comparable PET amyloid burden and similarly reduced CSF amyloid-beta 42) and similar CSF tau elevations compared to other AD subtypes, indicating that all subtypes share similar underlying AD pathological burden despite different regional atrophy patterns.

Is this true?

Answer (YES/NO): NO